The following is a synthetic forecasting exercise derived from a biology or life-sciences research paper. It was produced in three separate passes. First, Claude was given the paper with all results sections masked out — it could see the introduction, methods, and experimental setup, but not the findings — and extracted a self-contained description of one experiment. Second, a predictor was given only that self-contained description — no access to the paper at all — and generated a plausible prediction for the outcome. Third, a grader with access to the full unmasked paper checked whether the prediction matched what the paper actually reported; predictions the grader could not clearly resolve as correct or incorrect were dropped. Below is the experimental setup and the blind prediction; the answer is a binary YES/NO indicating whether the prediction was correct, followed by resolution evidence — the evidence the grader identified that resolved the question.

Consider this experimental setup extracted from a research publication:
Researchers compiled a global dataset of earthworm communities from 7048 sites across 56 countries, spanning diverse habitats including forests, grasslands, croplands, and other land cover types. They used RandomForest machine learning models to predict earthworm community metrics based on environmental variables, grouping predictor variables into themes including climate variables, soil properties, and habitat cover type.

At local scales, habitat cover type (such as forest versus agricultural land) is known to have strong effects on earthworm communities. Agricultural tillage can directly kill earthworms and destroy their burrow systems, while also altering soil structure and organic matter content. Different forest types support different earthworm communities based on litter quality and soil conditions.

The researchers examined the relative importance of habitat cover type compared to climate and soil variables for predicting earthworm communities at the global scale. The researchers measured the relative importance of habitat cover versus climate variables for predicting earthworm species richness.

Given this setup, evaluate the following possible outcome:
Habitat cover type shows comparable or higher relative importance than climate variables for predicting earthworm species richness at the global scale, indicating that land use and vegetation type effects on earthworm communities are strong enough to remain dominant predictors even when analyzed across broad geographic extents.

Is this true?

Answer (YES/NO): NO